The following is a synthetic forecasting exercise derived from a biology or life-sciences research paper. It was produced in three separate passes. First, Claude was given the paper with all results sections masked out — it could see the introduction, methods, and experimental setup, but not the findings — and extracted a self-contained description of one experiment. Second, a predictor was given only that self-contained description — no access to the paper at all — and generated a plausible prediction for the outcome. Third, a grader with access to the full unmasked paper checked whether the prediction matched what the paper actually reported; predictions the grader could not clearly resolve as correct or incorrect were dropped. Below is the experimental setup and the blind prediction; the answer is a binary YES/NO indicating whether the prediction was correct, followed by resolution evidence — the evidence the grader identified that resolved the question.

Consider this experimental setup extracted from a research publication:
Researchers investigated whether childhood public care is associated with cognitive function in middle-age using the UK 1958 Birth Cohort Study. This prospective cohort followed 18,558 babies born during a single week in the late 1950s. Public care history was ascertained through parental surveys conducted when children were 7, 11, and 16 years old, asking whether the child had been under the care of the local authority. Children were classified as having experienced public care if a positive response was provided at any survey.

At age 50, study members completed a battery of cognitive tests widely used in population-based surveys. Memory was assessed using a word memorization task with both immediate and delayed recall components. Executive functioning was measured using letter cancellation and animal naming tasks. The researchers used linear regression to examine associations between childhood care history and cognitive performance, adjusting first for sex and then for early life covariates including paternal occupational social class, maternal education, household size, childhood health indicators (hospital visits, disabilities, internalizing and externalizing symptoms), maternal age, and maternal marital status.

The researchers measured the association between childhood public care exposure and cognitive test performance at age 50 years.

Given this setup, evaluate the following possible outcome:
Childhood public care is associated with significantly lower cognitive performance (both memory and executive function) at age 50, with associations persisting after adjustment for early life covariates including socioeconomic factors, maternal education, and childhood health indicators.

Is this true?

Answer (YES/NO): NO